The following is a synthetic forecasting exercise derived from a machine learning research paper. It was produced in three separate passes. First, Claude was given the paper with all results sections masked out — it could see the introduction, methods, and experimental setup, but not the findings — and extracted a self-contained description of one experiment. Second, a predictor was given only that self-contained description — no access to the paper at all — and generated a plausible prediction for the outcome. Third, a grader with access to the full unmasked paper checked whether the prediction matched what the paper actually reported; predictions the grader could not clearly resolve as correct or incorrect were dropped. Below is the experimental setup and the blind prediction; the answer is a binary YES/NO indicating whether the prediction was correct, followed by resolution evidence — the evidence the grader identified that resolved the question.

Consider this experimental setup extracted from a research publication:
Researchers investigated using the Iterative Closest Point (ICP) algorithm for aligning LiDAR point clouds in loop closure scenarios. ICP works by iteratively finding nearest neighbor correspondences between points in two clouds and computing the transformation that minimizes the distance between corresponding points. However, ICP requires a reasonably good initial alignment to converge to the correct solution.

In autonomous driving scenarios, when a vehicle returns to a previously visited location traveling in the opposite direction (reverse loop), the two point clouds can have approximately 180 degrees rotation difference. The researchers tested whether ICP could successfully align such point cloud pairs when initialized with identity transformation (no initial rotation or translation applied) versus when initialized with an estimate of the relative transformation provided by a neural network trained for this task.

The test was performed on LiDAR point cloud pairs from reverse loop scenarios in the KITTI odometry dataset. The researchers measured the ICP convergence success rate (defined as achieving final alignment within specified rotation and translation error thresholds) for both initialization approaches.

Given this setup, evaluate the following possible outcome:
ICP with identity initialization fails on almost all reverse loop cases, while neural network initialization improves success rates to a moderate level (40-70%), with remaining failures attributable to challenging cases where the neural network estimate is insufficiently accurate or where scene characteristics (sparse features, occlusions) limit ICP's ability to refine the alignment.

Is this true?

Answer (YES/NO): NO